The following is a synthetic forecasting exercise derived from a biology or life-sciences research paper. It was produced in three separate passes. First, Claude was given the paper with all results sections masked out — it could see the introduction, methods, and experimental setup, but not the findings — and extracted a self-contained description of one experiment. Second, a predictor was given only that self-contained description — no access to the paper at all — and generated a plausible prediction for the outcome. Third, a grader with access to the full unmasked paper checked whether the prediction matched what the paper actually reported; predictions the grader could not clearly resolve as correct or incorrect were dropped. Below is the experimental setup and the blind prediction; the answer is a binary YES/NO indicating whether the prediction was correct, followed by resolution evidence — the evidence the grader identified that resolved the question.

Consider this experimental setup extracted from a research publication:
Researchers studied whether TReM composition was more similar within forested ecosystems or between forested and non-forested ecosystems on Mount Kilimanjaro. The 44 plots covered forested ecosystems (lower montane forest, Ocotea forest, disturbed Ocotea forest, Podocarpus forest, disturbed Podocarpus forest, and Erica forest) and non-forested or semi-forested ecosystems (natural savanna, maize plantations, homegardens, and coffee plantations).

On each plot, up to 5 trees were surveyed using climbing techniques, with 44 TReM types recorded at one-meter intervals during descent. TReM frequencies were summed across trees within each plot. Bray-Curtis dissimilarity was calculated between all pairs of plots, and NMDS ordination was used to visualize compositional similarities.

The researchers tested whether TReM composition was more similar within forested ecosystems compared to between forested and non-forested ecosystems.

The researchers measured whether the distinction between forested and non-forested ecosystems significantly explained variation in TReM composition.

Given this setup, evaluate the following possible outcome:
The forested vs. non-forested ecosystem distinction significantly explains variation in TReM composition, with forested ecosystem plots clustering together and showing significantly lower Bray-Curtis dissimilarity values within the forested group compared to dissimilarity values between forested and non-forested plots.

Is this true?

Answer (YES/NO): YES